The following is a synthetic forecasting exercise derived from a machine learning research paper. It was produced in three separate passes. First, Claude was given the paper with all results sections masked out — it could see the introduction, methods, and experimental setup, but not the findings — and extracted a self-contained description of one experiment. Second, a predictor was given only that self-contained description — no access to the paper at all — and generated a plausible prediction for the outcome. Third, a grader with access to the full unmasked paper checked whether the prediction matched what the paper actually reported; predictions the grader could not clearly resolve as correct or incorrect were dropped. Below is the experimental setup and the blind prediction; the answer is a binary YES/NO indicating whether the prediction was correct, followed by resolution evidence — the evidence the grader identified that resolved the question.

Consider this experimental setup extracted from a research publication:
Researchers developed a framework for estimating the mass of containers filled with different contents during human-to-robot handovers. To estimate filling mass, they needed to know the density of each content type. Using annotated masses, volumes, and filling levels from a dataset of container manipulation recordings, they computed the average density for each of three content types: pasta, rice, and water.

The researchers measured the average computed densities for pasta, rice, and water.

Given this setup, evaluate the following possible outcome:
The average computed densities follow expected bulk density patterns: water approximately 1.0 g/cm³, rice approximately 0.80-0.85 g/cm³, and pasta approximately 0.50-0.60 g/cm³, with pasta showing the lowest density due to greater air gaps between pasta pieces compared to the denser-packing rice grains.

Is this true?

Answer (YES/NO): NO